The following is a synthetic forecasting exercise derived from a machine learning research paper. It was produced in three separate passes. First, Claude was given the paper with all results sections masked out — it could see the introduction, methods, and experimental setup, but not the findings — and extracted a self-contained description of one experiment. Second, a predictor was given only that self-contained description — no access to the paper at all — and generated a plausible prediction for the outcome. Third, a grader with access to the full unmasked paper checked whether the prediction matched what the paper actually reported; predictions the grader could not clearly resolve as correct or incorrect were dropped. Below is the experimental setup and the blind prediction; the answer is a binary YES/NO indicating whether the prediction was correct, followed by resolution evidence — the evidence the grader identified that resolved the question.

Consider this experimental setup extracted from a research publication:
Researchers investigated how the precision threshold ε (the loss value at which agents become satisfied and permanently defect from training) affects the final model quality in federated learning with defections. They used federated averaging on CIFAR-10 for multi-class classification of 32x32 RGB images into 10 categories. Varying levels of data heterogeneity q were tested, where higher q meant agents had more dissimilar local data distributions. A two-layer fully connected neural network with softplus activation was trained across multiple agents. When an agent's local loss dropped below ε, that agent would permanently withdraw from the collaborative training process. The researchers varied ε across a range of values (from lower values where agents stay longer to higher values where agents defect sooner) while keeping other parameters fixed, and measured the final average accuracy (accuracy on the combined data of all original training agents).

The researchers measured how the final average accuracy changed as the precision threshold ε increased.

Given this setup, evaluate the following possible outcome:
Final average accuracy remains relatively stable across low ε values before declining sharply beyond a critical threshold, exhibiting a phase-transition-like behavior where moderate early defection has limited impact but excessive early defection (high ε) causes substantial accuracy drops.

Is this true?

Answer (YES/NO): NO